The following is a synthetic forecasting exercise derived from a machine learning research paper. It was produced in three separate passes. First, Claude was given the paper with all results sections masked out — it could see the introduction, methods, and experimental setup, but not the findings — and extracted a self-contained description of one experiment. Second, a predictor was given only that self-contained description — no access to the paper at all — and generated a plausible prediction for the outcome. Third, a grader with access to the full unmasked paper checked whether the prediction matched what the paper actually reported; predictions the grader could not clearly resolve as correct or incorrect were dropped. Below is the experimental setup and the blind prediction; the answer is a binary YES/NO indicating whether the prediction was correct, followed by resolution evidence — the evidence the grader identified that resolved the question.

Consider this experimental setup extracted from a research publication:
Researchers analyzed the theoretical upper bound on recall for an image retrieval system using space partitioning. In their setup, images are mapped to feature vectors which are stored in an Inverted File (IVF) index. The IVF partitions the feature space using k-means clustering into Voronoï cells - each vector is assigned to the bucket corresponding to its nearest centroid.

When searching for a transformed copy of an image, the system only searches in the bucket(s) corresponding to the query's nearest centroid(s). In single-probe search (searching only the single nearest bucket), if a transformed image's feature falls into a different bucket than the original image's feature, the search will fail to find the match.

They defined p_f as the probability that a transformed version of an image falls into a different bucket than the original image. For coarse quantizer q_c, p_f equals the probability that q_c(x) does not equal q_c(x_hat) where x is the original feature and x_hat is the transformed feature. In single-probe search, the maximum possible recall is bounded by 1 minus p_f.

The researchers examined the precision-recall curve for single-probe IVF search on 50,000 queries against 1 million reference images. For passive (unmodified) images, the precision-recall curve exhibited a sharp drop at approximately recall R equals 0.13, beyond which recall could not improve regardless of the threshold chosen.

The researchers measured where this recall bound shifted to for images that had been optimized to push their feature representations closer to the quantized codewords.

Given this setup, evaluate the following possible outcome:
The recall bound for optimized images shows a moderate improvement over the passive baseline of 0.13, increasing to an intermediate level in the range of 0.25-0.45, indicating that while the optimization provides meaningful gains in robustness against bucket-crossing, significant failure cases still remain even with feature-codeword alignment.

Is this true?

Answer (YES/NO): YES